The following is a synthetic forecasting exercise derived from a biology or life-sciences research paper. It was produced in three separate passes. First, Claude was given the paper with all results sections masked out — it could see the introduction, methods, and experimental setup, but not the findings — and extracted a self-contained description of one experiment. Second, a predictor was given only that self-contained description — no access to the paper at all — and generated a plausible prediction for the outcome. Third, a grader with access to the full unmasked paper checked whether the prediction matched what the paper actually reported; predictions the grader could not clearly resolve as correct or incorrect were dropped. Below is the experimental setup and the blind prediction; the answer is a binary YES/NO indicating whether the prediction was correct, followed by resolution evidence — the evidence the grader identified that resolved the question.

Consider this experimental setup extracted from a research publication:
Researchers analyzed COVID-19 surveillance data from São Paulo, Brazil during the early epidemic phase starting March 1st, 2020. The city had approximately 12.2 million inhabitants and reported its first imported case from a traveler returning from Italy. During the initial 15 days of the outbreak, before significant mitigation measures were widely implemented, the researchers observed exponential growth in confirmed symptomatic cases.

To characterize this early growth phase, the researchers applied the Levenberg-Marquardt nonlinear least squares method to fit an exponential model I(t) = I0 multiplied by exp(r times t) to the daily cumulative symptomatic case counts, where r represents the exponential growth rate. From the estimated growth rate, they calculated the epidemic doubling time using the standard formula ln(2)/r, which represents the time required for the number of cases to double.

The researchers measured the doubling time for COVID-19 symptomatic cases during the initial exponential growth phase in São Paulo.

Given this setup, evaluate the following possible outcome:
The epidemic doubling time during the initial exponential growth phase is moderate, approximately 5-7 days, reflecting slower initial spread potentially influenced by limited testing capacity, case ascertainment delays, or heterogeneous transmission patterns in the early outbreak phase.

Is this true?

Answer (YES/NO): NO